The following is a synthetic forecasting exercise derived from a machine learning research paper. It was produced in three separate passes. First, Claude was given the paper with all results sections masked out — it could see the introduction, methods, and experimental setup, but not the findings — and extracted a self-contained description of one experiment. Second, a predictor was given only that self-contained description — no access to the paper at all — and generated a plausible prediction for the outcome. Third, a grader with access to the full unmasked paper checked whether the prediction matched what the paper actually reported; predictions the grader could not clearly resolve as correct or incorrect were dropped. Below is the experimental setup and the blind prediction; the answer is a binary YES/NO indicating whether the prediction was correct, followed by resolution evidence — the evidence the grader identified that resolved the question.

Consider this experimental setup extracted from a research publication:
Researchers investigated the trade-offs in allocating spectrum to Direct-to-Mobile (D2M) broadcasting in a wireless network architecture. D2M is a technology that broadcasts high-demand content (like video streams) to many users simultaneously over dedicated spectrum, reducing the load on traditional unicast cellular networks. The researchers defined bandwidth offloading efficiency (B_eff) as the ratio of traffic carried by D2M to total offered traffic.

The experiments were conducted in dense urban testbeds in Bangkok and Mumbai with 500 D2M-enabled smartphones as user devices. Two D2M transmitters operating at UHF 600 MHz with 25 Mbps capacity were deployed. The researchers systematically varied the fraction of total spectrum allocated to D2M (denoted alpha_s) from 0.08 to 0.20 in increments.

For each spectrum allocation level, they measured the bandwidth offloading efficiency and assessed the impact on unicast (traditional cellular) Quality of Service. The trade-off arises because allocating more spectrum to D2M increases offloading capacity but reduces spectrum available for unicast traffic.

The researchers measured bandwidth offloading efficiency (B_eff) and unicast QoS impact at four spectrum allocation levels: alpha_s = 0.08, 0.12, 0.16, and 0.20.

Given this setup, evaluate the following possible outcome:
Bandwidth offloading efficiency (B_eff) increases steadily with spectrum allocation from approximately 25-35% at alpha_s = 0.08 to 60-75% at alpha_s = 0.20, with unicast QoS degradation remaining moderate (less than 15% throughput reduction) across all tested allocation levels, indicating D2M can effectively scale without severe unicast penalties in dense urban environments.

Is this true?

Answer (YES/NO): NO